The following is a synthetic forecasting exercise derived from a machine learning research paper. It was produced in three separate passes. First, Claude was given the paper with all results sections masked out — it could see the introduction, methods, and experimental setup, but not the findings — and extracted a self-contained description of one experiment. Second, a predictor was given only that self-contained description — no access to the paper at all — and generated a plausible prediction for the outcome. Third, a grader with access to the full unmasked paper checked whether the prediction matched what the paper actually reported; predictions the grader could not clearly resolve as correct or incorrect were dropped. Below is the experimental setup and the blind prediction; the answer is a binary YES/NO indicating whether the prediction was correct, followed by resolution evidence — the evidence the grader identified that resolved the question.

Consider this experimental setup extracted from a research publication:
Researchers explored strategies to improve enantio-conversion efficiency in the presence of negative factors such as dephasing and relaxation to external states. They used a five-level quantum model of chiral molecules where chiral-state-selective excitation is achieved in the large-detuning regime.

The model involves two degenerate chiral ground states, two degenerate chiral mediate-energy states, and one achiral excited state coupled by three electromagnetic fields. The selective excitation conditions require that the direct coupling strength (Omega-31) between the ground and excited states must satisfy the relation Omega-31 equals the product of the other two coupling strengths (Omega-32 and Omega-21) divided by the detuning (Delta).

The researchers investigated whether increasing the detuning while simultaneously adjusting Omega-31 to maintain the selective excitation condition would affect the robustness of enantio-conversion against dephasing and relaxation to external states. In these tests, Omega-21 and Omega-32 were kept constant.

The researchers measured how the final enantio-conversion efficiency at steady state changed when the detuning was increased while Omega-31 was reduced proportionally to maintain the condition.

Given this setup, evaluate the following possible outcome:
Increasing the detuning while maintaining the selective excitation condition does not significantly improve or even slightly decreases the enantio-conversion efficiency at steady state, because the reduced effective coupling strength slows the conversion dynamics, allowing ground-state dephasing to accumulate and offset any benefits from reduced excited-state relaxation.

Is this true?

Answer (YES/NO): NO